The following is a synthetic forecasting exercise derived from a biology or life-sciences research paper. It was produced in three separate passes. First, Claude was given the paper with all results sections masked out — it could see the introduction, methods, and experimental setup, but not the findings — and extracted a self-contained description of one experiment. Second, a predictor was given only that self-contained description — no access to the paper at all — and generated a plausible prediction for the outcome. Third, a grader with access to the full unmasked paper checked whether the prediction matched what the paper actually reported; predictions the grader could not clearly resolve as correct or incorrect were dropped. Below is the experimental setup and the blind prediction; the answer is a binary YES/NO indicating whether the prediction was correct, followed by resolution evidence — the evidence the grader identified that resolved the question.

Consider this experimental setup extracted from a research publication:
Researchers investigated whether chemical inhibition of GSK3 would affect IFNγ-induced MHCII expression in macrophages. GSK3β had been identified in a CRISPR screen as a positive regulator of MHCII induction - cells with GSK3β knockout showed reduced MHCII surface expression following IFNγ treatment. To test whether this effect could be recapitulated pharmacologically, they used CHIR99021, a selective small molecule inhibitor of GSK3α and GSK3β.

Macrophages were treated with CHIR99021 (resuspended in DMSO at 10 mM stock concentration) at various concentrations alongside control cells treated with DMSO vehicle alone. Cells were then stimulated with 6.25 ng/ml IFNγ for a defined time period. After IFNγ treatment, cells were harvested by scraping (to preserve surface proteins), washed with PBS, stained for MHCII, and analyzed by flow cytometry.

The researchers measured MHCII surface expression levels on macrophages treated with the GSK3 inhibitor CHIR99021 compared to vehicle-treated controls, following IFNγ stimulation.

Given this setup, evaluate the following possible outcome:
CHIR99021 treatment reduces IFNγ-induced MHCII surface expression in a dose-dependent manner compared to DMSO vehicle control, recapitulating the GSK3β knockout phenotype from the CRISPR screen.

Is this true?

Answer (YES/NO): NO